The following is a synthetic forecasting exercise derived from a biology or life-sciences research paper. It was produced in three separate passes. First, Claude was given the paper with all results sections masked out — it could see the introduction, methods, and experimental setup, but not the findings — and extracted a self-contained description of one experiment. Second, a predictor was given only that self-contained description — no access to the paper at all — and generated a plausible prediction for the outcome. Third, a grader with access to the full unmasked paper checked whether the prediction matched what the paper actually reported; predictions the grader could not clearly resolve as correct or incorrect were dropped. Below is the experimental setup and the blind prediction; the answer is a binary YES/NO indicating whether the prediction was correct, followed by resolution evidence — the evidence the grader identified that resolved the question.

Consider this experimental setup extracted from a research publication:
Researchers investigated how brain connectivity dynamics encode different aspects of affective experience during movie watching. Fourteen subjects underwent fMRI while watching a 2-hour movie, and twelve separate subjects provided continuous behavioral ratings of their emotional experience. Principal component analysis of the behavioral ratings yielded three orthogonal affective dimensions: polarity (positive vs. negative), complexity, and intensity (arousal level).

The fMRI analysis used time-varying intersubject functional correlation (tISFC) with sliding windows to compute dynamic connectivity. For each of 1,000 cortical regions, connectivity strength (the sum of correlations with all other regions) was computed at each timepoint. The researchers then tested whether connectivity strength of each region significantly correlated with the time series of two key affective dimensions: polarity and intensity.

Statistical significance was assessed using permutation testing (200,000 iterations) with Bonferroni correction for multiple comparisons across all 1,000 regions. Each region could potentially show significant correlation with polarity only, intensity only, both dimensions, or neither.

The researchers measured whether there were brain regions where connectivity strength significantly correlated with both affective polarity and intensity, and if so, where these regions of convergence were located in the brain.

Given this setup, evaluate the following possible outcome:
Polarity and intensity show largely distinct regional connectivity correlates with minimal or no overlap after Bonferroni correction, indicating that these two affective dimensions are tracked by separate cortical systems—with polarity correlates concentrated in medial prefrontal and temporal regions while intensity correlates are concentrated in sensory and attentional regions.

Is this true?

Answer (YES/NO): NO